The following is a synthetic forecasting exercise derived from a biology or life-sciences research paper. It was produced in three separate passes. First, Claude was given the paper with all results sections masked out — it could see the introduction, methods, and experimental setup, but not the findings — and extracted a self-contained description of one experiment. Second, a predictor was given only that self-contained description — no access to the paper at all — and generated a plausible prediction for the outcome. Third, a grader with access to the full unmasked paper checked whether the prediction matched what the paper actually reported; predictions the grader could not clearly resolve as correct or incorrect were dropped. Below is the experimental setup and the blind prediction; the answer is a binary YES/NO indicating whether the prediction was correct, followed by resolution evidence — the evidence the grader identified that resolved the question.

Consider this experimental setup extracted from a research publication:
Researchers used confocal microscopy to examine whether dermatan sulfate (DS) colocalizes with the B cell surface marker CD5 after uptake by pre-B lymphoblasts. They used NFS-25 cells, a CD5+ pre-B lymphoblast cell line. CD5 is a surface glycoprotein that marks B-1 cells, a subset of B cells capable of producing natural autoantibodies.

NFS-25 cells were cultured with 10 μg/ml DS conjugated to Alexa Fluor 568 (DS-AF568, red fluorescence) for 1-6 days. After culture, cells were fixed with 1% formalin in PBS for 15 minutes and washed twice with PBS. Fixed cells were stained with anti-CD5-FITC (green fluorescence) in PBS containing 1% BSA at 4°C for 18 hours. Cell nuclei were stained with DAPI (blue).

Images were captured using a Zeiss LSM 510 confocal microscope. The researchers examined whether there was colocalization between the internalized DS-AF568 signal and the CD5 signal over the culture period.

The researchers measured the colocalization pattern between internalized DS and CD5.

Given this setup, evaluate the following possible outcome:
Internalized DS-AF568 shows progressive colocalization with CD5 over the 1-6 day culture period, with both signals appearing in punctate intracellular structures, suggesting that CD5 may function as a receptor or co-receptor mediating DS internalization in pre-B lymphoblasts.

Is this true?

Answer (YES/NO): NO